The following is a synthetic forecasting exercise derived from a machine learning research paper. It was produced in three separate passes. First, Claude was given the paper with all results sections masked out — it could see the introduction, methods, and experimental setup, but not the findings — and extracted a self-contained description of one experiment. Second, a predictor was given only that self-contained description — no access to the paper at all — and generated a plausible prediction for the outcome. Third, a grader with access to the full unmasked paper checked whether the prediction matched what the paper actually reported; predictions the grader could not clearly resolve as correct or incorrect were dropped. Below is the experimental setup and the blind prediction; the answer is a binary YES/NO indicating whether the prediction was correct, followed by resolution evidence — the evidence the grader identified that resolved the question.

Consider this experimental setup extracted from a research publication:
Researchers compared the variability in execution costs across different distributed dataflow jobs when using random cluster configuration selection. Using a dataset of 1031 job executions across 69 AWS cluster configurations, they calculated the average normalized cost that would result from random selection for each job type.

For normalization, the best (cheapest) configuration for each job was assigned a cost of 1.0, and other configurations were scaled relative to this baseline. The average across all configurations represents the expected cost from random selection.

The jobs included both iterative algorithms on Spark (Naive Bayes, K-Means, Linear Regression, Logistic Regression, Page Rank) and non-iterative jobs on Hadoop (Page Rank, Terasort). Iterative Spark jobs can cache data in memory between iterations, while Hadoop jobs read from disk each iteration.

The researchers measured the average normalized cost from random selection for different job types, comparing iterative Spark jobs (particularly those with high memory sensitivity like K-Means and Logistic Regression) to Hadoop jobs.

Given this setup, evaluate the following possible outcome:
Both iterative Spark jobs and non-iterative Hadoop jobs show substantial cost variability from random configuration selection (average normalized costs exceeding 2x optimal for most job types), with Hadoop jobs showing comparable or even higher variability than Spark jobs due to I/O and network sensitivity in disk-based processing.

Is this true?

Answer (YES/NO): NO